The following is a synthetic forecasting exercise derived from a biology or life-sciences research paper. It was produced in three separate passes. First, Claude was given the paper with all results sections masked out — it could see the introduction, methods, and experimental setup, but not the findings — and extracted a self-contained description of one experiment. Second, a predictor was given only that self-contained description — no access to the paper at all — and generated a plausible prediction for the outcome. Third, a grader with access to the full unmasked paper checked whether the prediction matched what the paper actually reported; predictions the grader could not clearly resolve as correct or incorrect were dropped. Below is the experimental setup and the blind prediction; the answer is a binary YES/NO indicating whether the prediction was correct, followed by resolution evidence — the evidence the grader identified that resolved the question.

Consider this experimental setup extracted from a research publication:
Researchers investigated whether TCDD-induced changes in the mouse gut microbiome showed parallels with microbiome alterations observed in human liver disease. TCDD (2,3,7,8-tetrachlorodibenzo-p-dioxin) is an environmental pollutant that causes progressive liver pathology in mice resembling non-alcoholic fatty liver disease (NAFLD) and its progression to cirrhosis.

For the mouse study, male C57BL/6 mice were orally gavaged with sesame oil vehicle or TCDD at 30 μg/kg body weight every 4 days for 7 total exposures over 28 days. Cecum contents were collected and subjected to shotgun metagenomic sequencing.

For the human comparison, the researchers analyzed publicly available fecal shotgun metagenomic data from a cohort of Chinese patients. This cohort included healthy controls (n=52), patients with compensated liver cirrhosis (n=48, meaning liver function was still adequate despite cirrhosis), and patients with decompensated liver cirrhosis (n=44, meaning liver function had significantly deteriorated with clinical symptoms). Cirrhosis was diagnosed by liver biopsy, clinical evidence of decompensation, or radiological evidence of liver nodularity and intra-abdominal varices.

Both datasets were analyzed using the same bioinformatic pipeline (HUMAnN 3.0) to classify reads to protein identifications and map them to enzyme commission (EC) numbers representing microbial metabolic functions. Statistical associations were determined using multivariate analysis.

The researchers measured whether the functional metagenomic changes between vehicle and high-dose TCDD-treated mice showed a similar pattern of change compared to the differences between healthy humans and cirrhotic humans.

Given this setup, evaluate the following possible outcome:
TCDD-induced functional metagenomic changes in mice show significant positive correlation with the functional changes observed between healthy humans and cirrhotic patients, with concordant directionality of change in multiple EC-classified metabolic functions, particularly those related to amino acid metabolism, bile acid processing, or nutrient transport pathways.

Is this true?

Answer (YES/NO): NO